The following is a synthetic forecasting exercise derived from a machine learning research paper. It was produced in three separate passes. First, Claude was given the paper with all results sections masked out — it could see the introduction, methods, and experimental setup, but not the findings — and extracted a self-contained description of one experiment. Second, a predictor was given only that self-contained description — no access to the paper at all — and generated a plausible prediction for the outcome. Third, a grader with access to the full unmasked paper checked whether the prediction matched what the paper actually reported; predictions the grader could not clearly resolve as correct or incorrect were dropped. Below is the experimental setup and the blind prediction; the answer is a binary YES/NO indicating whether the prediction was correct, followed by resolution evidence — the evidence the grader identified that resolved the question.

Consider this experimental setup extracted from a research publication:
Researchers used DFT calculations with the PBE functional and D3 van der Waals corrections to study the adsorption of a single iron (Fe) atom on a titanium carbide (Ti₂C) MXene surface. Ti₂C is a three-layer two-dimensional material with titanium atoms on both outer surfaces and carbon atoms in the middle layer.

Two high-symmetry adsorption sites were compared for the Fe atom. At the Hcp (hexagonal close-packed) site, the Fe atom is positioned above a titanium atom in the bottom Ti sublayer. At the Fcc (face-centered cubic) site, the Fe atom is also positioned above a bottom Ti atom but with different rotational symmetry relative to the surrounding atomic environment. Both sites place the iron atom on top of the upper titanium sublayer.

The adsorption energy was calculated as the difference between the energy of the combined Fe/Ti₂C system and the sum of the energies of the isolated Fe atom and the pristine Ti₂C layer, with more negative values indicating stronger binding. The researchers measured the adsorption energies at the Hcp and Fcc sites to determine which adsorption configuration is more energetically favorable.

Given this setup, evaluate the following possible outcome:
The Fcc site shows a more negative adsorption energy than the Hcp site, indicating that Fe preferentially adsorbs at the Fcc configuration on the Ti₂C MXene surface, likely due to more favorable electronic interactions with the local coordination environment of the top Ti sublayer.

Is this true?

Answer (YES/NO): NO